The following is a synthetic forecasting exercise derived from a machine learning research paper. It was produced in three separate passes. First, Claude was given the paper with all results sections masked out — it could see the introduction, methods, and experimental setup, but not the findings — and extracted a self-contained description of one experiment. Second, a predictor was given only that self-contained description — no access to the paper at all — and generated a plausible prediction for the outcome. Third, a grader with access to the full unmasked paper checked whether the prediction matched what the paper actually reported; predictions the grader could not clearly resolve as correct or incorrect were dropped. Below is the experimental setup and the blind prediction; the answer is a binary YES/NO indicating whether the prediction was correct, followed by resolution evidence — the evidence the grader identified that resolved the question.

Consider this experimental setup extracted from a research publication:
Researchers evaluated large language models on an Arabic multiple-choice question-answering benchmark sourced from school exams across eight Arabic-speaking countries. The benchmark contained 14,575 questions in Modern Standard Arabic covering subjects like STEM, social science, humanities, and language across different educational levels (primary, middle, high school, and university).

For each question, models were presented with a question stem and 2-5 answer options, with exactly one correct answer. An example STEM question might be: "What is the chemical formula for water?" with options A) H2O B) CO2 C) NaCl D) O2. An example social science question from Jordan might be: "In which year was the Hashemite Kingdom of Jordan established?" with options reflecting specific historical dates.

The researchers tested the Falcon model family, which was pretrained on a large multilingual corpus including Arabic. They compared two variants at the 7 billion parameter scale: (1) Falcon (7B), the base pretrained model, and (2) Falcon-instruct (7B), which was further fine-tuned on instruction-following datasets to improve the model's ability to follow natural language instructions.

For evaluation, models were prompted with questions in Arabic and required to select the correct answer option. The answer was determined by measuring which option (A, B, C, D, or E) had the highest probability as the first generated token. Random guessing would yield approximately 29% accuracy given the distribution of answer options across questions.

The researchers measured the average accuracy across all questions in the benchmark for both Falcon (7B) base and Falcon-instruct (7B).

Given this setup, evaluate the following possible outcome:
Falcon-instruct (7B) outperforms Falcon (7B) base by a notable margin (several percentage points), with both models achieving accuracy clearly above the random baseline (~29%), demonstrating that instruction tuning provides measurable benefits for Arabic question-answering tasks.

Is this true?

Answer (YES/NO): NO